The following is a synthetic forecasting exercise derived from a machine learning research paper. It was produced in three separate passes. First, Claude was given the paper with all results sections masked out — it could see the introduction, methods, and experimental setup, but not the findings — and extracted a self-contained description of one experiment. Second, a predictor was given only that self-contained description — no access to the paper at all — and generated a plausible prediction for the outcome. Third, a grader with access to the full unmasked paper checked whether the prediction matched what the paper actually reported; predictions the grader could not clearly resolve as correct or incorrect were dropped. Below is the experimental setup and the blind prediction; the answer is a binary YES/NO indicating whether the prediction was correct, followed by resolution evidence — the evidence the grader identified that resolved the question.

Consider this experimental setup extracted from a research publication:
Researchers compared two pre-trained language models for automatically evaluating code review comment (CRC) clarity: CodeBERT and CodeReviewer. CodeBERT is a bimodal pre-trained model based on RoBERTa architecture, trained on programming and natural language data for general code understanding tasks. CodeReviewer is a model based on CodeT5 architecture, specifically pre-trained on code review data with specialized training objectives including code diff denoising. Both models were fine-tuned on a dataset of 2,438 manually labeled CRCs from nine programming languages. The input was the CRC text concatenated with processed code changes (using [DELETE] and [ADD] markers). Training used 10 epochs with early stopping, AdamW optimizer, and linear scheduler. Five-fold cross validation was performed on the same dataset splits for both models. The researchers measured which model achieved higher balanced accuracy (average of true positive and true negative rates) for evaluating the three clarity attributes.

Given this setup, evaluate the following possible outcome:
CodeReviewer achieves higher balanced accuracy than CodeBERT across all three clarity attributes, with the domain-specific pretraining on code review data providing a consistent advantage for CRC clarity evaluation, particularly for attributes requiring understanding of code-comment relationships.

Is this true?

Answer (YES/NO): NO